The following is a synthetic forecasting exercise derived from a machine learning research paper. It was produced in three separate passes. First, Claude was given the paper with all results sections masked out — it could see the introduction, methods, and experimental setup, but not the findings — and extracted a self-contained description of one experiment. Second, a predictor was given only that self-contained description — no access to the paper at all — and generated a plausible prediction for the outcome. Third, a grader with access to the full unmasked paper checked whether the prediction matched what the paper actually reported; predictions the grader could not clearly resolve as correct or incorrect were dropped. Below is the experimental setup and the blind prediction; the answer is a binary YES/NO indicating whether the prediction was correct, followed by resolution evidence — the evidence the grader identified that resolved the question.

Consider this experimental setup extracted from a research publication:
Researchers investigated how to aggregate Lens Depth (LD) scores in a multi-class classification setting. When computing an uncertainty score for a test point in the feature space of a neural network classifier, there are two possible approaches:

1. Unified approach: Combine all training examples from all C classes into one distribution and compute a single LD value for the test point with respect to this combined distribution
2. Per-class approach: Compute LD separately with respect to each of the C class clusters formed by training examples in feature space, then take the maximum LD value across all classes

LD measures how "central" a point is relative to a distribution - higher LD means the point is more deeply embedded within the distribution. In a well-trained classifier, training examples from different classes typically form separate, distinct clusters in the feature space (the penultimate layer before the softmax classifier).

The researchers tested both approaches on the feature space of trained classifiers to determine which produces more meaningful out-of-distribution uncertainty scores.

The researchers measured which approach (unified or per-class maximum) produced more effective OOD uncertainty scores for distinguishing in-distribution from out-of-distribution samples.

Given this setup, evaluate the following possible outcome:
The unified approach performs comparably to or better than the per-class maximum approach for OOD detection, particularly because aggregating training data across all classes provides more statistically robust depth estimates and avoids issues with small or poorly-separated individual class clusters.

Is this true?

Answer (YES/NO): NO